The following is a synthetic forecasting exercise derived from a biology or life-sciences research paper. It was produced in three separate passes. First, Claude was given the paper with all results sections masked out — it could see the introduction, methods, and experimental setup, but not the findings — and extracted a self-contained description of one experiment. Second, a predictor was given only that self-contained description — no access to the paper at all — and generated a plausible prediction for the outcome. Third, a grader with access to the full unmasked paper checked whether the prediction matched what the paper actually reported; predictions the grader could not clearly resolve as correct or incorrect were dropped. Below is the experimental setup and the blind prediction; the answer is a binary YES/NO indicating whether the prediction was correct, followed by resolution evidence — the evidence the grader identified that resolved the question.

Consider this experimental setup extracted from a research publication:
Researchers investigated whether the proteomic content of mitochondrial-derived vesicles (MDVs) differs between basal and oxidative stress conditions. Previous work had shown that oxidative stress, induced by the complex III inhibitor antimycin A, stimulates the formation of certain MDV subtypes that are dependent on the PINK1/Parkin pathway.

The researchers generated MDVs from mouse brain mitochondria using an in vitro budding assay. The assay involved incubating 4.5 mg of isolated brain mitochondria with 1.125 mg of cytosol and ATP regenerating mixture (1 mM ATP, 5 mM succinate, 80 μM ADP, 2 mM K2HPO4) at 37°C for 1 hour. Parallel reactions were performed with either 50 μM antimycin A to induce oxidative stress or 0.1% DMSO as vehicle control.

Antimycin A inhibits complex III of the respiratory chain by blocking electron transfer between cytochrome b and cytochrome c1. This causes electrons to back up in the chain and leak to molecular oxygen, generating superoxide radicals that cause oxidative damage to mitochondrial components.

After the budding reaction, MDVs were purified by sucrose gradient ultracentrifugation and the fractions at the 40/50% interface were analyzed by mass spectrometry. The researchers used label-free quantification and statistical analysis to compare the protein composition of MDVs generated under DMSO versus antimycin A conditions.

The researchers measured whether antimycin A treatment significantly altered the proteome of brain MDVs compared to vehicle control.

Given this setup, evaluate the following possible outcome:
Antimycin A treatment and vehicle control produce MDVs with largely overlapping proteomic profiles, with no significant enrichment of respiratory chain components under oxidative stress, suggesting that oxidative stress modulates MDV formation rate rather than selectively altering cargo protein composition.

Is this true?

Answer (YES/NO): NO